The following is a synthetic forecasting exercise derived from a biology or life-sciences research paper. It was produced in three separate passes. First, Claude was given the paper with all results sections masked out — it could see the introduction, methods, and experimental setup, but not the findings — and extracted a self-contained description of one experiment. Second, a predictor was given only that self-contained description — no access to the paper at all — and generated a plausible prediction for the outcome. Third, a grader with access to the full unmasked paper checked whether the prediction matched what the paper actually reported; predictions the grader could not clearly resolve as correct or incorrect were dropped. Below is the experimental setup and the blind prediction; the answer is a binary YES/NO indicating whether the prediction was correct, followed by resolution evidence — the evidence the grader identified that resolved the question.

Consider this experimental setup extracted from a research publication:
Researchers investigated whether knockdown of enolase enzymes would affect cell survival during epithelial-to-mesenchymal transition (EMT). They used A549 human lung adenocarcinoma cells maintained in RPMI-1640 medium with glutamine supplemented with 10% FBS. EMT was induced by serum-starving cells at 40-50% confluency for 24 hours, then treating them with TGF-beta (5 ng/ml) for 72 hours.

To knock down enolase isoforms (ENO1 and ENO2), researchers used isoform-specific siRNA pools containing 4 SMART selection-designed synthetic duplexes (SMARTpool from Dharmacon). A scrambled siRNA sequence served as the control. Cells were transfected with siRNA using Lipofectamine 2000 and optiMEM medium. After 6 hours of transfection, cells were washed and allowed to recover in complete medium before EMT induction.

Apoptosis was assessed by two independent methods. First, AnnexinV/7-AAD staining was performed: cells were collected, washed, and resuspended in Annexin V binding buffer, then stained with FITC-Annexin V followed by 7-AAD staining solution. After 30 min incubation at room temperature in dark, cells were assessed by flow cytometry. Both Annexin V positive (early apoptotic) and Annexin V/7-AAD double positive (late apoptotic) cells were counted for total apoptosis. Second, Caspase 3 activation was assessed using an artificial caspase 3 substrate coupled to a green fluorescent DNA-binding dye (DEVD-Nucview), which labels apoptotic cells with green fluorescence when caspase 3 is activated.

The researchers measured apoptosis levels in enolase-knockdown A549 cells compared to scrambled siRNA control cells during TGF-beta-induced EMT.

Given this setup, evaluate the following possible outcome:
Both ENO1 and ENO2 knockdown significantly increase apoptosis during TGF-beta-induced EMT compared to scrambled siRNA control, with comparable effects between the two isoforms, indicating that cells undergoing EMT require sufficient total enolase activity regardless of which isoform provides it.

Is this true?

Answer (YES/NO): NO